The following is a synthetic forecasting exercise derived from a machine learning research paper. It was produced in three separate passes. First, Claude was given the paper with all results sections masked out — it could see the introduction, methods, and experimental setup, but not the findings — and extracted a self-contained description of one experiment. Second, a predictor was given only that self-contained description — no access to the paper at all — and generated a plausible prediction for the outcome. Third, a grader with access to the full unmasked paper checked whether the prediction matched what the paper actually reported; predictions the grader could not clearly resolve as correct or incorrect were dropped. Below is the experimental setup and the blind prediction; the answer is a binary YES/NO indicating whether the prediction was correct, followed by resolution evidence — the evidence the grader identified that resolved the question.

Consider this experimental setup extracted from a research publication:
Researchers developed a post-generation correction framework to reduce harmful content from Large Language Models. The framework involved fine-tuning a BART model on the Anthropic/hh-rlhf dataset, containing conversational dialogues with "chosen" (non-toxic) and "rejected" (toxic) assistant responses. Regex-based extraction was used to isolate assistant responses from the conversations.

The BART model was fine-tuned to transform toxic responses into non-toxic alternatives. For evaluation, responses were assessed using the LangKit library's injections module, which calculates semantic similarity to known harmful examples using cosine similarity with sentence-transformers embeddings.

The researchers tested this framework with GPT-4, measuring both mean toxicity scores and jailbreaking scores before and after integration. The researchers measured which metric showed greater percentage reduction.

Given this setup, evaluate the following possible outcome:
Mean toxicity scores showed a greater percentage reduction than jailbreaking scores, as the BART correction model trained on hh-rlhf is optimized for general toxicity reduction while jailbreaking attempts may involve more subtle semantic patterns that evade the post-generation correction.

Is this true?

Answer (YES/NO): NO